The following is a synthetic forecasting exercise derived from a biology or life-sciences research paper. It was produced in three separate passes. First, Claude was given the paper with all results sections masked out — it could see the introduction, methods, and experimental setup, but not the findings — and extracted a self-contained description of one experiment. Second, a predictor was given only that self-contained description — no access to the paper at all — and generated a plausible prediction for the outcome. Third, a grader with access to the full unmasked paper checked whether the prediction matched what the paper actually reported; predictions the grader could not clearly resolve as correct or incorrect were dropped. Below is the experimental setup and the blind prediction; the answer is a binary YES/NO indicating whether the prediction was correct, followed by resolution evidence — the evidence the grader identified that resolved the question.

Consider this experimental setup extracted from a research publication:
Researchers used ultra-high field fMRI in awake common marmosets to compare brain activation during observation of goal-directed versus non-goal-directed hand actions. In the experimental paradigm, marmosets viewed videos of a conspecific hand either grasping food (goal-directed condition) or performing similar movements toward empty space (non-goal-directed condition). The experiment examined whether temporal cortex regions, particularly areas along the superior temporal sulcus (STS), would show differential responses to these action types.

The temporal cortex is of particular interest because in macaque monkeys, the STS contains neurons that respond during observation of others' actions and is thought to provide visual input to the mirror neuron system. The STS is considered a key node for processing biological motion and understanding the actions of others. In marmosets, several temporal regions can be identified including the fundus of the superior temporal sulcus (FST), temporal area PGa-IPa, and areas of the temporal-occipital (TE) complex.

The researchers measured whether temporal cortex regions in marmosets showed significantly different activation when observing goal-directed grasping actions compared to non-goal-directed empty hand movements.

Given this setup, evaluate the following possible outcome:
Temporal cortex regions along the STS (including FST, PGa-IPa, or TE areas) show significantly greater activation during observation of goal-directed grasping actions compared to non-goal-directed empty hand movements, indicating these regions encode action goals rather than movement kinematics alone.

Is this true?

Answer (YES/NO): YES